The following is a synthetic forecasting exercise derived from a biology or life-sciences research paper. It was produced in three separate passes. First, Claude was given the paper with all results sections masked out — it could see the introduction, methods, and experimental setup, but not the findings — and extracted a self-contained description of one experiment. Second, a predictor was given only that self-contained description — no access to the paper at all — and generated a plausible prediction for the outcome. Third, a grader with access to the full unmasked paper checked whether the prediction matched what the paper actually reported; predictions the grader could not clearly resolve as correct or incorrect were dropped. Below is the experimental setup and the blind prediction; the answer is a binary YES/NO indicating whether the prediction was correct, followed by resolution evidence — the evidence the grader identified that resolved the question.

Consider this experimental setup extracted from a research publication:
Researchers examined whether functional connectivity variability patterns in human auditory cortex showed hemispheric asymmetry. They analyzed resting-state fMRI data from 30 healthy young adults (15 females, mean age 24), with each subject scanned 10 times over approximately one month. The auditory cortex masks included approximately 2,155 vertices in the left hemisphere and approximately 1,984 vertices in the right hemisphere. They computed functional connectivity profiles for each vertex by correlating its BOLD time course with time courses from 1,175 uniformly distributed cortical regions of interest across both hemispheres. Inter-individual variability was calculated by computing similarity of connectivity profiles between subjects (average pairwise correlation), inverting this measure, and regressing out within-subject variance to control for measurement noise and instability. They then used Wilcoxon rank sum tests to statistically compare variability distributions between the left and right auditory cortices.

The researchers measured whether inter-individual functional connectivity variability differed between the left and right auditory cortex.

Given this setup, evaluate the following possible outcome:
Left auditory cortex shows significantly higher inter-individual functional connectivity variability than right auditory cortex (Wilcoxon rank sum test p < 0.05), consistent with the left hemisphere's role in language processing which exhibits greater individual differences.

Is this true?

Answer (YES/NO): YES